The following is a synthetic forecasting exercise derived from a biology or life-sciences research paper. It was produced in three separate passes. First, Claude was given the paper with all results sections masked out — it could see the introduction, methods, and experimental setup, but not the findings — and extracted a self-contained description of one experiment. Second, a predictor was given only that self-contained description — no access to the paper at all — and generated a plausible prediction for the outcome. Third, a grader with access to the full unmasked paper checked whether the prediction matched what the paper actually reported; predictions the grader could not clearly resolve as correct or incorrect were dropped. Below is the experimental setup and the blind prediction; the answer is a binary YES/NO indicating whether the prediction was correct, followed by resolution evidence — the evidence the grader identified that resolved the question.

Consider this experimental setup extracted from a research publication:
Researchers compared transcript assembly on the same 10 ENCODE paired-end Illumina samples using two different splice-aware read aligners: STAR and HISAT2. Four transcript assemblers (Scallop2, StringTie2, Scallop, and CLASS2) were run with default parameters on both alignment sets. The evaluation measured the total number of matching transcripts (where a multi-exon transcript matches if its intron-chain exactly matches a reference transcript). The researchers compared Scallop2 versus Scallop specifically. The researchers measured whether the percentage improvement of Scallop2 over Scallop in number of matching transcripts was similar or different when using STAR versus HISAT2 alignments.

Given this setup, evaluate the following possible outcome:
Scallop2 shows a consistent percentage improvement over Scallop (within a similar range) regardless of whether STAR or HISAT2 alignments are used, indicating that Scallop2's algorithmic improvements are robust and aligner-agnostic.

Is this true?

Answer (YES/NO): NO